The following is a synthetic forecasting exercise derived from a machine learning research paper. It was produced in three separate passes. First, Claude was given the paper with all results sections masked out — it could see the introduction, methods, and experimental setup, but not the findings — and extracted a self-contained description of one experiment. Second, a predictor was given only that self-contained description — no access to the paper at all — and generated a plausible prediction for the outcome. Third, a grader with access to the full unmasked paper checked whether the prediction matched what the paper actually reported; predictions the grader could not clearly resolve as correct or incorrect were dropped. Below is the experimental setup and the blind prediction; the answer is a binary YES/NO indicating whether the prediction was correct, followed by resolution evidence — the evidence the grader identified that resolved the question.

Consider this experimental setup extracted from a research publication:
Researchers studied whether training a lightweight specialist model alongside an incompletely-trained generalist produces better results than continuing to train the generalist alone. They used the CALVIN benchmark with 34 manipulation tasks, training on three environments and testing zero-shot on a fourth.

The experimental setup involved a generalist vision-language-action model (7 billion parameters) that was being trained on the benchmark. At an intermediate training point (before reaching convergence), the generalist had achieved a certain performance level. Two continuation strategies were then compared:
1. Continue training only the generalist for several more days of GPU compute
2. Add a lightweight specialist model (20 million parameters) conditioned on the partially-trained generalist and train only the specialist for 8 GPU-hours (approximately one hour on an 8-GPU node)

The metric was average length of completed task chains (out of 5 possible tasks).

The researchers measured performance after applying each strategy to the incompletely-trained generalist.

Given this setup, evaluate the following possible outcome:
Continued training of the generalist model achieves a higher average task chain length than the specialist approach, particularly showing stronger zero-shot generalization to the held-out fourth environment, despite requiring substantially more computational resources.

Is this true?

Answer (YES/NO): NO